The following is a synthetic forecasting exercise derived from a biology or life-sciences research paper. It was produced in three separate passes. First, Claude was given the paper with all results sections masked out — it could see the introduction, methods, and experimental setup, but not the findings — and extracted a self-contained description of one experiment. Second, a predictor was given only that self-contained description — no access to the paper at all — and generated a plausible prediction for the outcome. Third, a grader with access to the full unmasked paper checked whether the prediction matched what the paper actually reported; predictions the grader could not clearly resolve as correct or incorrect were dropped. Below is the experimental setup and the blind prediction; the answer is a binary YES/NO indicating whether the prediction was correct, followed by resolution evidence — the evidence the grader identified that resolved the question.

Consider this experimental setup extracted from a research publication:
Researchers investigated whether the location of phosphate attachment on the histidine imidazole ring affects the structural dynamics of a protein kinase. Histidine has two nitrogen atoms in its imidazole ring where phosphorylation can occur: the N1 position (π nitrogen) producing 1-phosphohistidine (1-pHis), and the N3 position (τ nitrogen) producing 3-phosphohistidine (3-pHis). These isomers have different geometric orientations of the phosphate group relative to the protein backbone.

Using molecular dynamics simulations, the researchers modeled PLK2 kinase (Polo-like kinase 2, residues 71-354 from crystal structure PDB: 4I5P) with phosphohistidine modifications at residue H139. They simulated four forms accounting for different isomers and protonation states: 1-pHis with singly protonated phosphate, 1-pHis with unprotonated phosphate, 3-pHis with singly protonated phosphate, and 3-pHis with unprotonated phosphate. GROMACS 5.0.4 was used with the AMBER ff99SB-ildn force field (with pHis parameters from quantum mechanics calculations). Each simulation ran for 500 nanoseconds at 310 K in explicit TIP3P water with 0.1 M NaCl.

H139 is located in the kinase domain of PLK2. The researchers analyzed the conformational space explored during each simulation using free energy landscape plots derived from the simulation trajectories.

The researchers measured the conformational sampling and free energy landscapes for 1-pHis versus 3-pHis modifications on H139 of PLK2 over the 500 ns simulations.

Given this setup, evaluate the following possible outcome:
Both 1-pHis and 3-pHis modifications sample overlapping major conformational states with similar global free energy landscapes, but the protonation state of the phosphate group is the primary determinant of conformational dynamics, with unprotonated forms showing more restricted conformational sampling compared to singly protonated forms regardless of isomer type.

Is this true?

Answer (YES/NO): NO